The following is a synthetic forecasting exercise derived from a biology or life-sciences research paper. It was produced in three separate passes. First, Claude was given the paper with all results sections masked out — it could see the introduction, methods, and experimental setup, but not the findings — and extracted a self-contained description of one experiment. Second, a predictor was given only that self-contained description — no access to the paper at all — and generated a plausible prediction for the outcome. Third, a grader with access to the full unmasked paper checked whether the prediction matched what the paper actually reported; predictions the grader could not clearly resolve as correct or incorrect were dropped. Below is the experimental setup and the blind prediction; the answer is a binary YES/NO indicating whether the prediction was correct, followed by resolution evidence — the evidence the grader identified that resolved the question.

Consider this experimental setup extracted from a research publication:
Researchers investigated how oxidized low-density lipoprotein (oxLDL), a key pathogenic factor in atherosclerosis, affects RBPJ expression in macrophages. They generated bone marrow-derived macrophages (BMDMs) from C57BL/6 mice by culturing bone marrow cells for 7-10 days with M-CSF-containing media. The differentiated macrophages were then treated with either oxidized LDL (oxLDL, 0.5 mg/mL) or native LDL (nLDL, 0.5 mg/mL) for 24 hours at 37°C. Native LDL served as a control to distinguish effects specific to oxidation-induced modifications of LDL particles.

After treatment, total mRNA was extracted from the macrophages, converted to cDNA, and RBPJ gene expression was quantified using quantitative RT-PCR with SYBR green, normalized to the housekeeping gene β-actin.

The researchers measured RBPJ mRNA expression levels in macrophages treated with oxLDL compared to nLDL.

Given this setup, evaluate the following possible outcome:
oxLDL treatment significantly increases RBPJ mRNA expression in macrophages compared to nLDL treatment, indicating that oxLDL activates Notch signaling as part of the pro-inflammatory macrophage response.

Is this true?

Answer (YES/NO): YES